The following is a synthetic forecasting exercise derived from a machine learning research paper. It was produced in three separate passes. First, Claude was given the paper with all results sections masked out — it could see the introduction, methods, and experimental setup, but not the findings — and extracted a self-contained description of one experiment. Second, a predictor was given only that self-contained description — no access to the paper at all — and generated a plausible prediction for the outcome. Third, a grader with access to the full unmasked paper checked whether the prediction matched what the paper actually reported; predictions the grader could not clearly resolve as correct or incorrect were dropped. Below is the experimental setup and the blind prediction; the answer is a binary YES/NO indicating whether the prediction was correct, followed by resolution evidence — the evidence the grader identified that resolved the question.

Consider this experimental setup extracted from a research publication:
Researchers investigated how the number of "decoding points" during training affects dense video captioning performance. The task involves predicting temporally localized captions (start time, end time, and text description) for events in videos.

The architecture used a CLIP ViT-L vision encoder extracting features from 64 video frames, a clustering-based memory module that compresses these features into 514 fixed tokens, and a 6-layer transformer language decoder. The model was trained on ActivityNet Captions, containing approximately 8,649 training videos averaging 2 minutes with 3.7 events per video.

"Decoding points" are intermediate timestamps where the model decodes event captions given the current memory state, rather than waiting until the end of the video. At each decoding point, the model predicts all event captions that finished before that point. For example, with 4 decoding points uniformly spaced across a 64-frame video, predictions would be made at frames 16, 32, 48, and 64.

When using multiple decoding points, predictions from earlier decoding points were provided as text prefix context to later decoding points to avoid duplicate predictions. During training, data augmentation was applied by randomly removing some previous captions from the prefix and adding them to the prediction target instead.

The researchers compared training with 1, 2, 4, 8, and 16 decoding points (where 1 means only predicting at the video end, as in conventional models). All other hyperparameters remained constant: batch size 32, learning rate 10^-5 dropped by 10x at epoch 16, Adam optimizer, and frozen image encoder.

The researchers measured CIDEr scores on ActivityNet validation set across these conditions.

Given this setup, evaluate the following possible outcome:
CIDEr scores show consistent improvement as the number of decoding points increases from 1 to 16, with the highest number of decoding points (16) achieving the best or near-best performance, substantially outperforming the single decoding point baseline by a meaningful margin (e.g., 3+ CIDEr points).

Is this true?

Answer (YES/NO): YES